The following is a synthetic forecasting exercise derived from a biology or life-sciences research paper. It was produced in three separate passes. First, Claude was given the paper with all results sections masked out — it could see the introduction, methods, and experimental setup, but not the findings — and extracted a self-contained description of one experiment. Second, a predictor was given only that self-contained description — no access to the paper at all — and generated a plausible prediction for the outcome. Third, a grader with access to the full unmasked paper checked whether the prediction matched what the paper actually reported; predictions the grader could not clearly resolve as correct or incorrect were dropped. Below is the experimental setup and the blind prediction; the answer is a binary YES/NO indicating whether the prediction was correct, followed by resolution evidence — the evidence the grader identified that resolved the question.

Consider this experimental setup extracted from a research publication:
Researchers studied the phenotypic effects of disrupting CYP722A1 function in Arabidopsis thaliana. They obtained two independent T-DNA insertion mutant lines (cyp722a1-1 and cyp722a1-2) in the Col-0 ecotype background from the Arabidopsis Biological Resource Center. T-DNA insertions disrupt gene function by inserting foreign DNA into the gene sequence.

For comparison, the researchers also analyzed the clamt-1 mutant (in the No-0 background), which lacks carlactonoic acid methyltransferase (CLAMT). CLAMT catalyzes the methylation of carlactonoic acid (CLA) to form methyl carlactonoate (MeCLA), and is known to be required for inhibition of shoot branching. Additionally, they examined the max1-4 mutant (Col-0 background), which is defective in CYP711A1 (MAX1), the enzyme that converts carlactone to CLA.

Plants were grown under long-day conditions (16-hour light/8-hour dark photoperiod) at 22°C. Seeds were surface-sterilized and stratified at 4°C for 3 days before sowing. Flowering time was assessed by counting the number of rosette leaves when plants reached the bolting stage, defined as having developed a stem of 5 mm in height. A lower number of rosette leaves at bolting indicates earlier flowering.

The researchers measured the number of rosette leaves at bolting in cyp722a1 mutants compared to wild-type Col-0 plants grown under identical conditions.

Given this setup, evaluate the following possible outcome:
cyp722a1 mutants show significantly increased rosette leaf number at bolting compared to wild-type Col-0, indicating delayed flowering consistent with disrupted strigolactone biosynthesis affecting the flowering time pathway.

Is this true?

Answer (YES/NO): NO